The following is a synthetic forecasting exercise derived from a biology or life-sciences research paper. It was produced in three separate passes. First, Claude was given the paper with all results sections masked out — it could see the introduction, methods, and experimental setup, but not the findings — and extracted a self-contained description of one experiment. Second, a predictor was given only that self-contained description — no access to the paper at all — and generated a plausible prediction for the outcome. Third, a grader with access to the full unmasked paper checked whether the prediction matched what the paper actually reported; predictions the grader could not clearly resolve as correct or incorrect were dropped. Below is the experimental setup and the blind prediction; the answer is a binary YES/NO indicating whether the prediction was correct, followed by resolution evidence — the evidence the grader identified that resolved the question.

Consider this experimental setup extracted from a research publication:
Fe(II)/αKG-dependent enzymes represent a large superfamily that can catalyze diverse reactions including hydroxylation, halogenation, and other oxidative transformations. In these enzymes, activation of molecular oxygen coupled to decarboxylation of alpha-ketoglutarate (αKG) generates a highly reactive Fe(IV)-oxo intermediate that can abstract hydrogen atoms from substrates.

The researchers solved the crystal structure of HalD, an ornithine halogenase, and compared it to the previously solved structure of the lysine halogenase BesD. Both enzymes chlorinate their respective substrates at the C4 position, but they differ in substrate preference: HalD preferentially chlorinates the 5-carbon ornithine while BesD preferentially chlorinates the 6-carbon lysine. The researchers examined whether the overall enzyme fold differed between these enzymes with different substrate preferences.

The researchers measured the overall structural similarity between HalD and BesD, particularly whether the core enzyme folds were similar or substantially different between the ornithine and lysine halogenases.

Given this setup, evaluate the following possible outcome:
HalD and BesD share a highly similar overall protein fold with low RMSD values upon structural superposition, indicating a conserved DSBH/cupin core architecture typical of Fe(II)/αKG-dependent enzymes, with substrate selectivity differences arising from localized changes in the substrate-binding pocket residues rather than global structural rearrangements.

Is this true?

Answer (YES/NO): YES